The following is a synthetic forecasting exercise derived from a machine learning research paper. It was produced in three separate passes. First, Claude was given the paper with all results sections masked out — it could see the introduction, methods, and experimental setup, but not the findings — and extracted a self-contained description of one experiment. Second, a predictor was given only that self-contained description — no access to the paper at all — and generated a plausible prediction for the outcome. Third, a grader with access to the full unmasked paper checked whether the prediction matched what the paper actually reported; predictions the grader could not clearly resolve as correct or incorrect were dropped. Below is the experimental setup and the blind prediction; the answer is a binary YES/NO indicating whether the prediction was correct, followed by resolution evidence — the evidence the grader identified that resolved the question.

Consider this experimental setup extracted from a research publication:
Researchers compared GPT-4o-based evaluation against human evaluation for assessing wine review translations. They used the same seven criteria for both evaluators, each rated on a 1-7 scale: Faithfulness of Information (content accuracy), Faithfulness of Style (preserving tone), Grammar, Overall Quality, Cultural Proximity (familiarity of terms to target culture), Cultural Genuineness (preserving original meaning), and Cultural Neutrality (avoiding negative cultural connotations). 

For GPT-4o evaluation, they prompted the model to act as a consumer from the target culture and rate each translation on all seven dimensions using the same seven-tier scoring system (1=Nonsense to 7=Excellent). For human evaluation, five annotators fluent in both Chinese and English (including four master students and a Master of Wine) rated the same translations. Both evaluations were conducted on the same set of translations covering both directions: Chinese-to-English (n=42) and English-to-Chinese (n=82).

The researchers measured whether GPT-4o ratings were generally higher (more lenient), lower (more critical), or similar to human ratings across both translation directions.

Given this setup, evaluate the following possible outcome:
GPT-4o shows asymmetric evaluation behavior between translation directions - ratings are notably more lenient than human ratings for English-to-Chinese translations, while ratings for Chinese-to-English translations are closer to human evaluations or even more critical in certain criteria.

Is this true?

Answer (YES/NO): YES